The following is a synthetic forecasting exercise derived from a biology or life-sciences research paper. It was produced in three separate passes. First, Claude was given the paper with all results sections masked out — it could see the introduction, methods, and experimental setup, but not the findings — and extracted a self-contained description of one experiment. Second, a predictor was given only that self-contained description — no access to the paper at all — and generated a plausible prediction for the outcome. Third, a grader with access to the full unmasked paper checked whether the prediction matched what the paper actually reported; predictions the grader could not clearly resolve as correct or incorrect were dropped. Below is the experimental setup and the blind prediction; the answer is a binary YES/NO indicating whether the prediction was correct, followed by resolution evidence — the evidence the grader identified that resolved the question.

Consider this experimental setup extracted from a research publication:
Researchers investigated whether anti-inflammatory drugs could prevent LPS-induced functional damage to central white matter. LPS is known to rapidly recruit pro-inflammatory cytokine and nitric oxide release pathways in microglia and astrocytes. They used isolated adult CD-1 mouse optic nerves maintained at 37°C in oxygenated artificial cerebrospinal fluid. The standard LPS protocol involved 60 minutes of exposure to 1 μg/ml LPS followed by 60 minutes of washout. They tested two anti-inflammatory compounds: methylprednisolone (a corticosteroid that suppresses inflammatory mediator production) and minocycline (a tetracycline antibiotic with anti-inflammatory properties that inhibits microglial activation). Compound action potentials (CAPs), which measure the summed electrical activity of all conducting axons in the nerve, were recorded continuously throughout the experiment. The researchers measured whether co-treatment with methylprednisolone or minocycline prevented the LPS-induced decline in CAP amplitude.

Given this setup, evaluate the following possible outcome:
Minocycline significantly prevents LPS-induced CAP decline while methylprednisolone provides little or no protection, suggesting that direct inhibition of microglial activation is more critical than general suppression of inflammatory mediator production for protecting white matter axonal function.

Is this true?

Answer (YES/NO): NO